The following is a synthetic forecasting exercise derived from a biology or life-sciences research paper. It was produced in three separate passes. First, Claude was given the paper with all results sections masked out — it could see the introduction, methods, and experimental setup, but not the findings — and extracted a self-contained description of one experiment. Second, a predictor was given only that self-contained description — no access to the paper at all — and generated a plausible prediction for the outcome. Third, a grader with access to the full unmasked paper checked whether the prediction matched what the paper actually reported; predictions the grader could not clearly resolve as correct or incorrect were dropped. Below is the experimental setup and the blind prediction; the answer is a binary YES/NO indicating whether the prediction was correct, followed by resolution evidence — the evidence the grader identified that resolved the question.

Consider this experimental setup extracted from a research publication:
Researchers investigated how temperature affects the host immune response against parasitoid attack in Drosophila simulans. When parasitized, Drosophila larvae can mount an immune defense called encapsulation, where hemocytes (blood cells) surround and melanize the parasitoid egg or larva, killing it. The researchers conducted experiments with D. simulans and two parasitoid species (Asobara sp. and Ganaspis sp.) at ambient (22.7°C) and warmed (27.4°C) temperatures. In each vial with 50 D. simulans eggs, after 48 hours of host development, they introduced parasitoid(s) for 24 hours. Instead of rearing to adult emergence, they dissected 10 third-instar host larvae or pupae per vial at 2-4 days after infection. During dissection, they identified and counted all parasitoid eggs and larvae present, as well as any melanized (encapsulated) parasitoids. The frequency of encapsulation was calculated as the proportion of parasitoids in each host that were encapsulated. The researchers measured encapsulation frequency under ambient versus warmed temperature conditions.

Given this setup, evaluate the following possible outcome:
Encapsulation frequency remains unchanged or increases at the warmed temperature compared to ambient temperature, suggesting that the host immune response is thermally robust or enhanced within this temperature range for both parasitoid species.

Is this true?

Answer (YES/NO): NO